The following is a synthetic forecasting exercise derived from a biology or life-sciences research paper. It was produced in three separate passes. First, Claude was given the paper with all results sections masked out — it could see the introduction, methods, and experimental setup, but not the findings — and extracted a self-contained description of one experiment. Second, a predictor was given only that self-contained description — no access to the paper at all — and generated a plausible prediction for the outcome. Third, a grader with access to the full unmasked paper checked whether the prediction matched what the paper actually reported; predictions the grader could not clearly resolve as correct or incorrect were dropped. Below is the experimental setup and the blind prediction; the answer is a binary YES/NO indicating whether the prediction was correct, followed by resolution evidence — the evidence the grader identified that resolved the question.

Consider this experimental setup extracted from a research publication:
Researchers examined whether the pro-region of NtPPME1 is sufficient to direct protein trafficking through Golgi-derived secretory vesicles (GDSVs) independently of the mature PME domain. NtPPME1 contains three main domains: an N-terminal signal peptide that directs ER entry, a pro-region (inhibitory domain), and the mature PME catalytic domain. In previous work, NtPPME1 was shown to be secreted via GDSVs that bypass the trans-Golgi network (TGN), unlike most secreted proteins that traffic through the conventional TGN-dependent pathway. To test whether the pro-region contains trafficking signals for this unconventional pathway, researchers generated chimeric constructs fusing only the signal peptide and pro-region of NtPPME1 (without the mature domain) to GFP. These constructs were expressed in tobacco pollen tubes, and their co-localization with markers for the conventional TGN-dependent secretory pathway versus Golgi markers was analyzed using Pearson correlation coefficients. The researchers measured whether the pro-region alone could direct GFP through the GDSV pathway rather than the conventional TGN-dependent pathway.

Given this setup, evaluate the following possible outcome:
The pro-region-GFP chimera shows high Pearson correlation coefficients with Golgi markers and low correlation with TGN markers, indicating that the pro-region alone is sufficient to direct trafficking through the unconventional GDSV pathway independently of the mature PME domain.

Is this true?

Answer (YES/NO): NO